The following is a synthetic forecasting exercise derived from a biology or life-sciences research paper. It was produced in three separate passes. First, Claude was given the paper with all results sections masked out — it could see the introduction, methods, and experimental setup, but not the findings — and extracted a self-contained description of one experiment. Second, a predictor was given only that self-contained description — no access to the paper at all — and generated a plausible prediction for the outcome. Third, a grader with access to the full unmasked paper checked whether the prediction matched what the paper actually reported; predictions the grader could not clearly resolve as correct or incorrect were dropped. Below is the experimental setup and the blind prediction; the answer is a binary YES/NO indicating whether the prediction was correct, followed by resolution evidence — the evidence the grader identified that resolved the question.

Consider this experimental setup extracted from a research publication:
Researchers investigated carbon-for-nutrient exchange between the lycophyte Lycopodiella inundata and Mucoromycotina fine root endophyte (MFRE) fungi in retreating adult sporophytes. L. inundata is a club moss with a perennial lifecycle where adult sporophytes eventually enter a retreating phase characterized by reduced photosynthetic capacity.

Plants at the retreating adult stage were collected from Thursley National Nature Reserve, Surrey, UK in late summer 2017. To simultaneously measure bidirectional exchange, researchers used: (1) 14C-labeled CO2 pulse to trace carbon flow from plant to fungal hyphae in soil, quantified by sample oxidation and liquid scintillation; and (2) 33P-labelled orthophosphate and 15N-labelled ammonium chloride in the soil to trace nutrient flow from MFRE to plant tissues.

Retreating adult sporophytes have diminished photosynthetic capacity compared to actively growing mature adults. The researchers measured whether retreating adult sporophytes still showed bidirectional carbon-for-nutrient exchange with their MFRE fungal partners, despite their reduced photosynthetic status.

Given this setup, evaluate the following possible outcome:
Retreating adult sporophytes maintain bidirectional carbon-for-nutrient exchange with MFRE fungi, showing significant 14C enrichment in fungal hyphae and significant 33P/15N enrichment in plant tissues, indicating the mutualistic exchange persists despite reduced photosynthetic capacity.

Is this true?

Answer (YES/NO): YES